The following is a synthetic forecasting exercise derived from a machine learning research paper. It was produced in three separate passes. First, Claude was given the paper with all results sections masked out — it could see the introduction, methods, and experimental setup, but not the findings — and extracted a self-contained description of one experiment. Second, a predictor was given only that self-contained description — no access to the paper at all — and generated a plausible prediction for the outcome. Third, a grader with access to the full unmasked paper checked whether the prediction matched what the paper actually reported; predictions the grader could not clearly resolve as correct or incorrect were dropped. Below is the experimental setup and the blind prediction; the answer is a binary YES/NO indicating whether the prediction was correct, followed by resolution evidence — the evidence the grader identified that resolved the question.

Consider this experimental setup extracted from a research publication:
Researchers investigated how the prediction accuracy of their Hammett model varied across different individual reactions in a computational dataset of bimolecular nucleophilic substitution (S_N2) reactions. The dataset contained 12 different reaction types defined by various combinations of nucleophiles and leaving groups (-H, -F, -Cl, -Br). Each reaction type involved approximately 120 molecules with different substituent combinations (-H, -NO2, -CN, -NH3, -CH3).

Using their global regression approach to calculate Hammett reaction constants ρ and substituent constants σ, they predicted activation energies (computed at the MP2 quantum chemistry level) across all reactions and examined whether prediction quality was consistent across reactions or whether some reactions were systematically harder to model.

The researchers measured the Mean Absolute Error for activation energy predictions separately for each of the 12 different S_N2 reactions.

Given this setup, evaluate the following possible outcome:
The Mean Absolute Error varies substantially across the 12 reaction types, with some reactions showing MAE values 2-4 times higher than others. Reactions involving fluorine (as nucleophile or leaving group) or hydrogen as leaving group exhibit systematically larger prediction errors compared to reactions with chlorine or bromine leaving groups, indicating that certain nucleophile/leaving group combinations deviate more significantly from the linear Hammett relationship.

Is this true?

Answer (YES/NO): NO